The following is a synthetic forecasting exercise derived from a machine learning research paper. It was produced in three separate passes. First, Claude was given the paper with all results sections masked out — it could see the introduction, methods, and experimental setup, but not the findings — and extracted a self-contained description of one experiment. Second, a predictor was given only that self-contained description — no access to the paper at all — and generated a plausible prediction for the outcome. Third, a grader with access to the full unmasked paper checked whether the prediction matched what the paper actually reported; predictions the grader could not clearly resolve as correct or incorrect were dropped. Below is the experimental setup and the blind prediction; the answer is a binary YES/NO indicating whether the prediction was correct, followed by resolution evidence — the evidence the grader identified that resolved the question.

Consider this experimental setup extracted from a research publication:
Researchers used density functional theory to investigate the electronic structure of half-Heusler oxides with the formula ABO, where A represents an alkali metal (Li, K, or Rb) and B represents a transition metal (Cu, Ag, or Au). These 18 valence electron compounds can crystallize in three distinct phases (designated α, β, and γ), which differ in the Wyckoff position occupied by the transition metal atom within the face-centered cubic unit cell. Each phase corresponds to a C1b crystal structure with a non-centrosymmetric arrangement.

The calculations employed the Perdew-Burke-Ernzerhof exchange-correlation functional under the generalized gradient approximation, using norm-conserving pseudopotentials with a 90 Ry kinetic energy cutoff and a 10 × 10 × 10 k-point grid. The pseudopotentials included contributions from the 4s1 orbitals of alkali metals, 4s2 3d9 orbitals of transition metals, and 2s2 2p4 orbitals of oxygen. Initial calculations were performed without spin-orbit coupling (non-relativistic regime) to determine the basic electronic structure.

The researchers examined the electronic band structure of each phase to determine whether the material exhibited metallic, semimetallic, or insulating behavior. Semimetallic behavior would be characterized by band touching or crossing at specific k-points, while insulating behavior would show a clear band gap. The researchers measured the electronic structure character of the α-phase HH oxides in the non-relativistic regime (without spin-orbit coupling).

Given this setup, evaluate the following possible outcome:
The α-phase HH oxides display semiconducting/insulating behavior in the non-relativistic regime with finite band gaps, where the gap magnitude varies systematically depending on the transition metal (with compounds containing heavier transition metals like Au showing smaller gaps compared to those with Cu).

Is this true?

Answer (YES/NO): NO